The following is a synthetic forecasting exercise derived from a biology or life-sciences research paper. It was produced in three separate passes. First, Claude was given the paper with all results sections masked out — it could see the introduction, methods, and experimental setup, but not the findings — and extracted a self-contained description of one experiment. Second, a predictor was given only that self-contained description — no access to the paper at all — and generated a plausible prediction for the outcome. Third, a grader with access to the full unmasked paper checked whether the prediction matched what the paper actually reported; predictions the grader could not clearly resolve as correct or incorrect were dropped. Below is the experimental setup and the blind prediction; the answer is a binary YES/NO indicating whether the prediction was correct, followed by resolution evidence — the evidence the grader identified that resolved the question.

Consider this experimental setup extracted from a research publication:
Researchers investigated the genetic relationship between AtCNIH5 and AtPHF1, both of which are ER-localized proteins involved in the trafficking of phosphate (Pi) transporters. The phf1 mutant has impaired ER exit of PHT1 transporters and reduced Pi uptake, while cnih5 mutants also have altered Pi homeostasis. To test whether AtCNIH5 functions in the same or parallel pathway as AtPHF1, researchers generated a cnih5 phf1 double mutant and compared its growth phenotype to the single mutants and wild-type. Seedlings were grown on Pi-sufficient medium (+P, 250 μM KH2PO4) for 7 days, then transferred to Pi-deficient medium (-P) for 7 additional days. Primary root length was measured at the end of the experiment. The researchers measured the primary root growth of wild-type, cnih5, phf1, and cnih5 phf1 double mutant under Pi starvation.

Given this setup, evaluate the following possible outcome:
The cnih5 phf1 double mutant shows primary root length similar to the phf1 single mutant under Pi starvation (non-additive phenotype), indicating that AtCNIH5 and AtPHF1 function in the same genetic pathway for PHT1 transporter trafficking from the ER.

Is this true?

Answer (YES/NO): NO